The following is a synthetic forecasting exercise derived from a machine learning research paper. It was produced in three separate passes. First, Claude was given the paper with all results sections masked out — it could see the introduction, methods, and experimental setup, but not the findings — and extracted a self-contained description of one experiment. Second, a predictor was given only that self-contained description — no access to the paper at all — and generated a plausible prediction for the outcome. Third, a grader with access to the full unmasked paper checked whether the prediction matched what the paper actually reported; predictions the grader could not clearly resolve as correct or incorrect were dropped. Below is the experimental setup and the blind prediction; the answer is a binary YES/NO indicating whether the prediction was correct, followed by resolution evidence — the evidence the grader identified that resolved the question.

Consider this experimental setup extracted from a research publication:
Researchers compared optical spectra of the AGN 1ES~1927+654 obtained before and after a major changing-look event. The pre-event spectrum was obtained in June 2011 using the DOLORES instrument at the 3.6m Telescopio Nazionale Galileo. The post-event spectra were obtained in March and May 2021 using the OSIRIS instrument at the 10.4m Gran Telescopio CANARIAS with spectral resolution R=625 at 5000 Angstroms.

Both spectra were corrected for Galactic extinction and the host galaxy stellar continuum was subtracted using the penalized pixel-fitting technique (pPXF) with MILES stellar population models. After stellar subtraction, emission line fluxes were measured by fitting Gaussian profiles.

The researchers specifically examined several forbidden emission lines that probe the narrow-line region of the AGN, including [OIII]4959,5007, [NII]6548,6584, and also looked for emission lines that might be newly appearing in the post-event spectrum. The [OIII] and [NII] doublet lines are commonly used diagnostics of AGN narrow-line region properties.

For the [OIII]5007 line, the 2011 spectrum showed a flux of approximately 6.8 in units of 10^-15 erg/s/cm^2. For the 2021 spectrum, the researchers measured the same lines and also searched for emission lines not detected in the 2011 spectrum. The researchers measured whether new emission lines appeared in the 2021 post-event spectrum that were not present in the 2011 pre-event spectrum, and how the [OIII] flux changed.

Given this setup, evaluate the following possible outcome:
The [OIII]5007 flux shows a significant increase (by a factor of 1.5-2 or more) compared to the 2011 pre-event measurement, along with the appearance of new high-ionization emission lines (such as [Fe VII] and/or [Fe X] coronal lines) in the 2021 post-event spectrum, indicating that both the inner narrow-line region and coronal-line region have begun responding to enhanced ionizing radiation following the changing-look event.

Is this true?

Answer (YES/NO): NO